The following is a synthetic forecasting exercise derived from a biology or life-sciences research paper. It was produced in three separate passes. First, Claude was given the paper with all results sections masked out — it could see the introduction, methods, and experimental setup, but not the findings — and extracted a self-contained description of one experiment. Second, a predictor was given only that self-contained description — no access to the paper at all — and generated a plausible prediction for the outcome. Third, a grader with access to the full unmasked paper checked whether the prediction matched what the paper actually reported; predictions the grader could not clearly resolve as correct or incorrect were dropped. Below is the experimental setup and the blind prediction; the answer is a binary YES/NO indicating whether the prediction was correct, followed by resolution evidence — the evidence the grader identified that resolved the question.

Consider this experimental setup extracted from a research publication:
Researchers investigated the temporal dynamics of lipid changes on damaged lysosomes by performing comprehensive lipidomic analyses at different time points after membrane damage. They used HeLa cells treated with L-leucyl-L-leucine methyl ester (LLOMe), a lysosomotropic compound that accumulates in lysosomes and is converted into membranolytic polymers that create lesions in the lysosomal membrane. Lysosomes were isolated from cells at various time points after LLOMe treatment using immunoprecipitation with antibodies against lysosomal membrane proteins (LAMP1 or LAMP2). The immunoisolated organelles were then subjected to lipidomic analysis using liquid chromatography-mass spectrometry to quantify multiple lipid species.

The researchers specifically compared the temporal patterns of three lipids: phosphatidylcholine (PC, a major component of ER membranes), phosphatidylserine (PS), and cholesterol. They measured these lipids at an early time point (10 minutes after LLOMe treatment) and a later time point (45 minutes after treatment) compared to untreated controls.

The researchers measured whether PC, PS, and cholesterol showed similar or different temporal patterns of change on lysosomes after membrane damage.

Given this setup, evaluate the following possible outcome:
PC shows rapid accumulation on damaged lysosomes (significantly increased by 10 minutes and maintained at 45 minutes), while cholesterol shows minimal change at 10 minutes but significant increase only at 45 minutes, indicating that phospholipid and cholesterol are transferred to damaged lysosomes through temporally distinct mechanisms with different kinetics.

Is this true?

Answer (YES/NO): YES